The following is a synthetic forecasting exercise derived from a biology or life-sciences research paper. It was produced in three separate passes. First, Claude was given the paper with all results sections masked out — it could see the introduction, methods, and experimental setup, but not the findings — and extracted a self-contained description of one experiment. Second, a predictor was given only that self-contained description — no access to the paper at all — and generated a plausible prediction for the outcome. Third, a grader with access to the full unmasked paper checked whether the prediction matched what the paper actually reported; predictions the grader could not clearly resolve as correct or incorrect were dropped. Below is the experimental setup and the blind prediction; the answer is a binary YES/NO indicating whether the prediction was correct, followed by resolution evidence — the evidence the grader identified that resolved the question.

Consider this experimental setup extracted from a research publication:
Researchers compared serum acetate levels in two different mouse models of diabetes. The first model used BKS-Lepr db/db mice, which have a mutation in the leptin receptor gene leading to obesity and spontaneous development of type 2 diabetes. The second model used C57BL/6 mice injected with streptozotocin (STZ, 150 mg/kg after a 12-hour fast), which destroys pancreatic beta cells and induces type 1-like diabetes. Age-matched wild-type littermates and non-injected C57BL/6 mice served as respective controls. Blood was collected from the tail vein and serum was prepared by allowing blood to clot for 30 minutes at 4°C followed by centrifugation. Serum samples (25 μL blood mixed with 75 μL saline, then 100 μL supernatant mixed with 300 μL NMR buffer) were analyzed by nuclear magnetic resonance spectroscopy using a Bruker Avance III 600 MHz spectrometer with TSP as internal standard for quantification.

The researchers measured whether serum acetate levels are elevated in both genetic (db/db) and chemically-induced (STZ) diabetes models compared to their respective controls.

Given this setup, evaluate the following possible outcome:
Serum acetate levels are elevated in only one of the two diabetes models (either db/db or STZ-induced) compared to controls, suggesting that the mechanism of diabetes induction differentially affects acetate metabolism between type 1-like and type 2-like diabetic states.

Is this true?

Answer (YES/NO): NO